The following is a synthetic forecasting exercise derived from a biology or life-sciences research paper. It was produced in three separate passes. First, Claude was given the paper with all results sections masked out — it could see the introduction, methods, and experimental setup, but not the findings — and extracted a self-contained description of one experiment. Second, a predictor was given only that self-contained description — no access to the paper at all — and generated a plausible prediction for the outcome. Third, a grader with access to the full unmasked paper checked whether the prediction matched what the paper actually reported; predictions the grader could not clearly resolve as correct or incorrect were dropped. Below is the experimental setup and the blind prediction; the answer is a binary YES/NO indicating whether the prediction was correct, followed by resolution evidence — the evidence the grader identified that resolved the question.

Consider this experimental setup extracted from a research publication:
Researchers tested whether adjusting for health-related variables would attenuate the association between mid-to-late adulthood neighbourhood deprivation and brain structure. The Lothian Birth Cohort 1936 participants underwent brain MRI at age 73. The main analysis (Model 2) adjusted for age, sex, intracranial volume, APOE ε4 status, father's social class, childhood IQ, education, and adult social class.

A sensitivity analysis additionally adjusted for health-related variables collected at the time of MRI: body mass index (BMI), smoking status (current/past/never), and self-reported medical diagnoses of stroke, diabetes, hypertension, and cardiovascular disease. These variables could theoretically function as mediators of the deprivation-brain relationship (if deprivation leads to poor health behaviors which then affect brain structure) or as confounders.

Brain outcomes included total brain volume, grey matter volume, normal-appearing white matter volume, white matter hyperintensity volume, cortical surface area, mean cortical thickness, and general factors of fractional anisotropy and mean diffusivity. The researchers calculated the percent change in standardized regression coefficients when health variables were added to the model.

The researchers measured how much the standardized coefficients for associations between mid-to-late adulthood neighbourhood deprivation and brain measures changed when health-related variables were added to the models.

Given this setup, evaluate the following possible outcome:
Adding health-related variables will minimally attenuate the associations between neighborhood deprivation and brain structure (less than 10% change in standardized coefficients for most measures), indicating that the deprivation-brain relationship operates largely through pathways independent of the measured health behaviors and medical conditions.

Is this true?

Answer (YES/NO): NO